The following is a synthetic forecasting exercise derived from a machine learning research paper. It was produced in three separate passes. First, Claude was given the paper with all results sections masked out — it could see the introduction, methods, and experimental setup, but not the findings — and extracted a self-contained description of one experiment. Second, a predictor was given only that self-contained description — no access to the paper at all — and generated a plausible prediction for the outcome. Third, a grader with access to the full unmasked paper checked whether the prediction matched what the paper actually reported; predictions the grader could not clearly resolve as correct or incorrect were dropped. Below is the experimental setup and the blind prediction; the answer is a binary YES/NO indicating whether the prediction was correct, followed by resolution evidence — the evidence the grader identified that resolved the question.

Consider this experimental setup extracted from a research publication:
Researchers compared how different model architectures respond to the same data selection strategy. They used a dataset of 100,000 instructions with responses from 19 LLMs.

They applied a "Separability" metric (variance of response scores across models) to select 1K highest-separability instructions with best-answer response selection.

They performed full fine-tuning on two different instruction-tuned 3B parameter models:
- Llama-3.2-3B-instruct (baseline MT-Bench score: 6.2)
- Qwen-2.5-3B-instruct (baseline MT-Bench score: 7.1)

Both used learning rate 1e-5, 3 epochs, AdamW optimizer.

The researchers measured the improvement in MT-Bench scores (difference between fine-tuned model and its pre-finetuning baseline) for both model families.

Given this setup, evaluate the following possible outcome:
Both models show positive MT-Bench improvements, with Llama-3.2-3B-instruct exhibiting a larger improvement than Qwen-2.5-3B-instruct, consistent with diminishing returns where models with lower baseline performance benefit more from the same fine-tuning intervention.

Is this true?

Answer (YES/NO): YES